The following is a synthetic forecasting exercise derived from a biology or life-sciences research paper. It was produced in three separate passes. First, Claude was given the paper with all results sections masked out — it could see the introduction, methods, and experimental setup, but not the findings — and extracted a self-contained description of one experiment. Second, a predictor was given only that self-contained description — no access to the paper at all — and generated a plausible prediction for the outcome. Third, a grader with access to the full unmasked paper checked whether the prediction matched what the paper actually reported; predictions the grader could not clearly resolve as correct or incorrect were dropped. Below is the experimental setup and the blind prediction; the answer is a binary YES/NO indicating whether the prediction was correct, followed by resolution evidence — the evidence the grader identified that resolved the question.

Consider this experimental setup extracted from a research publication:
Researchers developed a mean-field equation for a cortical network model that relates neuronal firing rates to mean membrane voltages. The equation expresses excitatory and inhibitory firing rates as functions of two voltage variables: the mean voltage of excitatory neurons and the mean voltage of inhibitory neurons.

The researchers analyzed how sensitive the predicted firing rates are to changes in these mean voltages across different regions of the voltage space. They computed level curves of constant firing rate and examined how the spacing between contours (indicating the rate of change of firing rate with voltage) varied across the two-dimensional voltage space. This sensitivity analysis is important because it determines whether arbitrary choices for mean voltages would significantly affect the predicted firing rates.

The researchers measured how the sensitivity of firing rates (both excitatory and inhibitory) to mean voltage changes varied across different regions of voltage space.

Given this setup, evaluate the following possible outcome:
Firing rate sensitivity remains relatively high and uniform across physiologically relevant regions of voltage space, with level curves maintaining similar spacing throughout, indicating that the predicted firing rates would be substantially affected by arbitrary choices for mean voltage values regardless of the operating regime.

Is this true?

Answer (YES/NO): NO